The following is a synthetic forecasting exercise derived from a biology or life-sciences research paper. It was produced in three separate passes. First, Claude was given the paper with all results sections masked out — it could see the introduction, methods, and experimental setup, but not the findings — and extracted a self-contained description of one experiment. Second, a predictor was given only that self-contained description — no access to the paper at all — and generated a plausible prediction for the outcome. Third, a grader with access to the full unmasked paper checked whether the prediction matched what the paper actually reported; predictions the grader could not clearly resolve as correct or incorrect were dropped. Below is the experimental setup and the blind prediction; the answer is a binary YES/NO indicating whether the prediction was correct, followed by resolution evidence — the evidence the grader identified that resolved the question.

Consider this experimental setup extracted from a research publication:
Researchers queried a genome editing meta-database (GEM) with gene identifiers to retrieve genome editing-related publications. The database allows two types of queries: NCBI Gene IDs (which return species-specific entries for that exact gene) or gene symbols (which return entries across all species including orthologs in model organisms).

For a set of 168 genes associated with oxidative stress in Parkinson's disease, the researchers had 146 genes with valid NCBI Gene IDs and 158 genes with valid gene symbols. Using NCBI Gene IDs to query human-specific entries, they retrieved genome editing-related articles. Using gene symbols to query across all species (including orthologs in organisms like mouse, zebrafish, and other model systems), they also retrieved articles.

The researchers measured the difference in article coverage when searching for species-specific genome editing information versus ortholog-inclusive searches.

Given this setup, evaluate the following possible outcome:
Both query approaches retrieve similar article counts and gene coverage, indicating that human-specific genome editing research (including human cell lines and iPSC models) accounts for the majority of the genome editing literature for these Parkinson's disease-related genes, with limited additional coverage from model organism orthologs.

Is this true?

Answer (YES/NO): NO